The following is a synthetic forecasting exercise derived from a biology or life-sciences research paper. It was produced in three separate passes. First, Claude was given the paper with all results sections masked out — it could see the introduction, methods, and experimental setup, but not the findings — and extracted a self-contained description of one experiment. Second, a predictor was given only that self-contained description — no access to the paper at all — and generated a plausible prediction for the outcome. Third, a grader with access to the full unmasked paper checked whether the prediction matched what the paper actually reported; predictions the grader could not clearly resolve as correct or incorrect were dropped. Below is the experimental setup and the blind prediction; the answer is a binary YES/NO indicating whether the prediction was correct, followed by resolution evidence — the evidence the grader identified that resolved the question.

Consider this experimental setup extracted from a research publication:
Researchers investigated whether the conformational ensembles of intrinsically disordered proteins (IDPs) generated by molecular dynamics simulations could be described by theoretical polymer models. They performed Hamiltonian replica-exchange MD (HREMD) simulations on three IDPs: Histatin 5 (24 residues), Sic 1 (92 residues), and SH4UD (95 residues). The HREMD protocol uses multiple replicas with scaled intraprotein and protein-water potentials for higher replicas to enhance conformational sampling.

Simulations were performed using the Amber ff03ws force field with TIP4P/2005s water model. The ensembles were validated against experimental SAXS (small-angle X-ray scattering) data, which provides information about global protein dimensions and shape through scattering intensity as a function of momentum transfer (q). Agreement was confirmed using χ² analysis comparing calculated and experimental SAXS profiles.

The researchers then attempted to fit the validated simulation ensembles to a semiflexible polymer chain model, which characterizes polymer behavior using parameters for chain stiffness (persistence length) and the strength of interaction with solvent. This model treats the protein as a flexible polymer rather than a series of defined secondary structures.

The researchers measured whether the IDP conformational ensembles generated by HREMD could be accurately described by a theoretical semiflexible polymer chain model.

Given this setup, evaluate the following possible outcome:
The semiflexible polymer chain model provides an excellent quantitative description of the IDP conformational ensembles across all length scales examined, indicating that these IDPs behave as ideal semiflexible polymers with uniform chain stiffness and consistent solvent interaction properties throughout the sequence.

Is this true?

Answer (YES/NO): NO